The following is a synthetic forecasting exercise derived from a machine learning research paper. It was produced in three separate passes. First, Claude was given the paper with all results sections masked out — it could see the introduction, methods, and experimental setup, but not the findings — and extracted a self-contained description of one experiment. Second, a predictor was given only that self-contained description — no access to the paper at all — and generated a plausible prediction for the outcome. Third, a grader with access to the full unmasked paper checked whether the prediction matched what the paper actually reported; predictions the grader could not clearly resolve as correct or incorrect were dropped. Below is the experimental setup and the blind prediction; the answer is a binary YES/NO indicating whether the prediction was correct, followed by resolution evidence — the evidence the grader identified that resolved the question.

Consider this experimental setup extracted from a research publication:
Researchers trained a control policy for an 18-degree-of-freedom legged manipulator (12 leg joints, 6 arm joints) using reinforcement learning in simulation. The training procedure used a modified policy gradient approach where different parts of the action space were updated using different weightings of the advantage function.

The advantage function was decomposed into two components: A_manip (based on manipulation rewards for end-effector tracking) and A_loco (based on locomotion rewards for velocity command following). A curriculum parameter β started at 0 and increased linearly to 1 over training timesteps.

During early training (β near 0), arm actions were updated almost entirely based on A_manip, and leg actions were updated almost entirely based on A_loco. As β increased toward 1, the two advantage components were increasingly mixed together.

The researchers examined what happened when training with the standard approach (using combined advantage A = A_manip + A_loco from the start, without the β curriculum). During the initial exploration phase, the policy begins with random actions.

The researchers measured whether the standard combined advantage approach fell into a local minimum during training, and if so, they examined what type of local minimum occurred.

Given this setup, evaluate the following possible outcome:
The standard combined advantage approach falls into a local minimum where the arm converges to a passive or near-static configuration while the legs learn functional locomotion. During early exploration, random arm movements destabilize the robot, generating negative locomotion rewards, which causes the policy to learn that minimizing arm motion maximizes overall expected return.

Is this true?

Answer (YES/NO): NO